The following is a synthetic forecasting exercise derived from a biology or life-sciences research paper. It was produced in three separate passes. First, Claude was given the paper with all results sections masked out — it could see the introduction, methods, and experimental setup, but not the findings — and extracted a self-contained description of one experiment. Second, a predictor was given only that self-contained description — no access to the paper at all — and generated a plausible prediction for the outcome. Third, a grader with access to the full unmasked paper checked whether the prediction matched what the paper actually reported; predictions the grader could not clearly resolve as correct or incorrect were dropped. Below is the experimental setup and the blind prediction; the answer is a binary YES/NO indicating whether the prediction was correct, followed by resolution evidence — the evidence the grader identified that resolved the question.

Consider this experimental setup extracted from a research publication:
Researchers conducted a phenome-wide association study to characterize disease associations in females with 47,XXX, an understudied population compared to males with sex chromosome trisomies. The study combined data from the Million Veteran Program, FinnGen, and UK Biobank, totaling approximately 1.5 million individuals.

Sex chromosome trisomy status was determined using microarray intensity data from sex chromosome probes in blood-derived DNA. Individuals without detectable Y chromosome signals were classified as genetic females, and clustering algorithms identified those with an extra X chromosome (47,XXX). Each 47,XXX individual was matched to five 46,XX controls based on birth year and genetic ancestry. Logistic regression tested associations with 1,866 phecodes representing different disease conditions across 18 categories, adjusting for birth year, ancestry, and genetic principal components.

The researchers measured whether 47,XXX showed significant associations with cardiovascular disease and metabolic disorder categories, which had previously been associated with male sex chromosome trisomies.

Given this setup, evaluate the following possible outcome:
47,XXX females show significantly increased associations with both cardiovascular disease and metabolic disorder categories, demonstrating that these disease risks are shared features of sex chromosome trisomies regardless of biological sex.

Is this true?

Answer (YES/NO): YES